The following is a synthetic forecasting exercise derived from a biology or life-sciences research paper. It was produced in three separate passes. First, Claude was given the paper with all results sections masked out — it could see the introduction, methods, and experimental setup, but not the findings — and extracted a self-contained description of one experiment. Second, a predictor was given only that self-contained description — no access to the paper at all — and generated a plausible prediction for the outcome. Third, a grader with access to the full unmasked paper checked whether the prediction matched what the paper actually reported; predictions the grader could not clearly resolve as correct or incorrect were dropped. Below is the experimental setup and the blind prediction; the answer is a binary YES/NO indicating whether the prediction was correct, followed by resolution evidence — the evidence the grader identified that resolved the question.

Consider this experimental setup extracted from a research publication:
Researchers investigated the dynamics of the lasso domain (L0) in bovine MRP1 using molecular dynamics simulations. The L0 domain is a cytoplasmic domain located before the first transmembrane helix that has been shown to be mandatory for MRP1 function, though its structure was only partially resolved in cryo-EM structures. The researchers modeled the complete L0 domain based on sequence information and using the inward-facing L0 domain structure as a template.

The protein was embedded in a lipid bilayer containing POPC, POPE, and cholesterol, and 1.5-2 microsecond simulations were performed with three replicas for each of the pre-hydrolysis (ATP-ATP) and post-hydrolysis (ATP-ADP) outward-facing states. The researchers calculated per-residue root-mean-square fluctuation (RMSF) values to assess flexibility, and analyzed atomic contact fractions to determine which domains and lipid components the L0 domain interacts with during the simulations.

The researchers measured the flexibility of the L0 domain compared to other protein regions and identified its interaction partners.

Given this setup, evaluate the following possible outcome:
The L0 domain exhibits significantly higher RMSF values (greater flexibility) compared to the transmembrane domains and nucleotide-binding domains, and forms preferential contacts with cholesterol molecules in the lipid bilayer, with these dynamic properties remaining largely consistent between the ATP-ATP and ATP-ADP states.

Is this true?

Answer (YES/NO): NO